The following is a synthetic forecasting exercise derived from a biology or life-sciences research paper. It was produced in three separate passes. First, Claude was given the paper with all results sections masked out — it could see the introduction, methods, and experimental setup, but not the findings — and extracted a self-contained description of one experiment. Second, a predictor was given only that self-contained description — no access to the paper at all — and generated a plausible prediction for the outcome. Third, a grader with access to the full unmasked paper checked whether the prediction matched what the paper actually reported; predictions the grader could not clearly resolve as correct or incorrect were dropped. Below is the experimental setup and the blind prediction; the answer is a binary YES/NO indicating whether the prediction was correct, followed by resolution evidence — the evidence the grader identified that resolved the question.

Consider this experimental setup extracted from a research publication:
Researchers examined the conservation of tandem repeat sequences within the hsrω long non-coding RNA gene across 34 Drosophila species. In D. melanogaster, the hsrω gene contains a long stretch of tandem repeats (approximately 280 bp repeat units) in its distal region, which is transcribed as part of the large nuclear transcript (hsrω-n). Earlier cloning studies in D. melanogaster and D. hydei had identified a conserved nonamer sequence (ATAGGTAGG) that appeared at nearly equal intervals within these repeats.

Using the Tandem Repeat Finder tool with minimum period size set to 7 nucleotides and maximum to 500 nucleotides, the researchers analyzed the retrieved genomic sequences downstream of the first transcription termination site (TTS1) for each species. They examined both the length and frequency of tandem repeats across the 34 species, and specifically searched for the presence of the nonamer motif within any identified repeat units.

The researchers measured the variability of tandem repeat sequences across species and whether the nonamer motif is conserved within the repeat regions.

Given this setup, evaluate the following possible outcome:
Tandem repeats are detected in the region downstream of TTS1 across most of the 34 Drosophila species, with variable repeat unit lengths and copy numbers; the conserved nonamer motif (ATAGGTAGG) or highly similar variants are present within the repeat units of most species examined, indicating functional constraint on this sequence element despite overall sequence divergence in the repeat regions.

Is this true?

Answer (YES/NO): NO